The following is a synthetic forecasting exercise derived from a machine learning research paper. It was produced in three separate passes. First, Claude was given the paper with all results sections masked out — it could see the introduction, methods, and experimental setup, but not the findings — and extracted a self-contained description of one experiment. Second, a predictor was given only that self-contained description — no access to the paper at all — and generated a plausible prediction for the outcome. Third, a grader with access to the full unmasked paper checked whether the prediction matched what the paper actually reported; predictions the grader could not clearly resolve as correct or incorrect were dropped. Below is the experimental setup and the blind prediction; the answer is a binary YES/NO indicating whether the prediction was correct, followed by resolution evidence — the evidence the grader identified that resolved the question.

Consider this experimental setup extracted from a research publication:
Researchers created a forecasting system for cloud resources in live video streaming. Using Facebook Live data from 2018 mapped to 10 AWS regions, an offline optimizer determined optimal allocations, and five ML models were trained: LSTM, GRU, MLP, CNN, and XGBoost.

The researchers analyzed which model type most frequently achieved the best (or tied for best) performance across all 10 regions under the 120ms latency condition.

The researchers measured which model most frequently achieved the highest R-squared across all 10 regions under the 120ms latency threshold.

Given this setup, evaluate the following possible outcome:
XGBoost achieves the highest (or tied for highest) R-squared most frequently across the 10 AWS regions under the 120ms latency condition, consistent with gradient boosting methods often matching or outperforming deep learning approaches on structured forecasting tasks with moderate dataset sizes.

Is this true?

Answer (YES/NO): NO